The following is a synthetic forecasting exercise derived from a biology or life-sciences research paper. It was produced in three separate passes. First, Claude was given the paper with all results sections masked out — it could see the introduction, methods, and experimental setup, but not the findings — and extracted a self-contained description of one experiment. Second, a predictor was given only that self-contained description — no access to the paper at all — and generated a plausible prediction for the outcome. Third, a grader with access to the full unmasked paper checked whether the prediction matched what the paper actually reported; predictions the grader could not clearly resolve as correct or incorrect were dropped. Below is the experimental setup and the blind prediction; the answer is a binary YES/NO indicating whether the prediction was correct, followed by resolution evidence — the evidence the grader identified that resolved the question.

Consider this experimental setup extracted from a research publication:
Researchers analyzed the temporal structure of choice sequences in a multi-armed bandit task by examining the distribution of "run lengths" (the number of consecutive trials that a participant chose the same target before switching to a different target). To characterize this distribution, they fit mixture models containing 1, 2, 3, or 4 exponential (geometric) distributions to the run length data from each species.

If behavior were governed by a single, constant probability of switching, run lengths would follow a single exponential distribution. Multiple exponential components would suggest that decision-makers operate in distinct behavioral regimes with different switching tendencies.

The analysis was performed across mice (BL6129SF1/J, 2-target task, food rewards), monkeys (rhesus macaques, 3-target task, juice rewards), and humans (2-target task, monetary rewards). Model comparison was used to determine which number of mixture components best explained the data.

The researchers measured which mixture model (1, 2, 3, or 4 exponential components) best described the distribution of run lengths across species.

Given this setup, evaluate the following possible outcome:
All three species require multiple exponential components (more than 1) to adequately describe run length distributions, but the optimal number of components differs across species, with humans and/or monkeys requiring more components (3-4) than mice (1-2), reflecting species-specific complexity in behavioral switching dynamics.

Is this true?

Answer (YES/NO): NO